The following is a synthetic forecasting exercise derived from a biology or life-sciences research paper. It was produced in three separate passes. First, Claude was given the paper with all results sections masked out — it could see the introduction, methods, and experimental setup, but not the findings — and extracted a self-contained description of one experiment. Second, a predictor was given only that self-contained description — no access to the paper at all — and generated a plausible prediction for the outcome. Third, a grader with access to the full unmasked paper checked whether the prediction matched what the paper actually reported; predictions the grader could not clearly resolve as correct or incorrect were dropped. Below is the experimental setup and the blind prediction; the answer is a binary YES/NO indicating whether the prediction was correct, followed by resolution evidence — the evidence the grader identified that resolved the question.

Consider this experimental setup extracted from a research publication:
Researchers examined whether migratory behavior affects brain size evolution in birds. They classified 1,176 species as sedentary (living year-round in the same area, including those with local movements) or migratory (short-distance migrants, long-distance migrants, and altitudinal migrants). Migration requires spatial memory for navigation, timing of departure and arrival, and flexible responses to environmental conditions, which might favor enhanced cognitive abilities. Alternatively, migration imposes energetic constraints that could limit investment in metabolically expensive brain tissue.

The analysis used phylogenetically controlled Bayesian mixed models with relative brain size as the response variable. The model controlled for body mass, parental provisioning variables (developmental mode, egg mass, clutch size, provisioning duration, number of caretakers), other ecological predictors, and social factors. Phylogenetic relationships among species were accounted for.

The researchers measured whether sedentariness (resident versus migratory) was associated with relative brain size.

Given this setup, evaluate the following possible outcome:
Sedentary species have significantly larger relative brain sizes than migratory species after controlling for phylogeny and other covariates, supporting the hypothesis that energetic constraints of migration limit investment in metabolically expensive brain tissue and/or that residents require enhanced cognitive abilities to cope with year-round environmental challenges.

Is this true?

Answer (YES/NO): YES